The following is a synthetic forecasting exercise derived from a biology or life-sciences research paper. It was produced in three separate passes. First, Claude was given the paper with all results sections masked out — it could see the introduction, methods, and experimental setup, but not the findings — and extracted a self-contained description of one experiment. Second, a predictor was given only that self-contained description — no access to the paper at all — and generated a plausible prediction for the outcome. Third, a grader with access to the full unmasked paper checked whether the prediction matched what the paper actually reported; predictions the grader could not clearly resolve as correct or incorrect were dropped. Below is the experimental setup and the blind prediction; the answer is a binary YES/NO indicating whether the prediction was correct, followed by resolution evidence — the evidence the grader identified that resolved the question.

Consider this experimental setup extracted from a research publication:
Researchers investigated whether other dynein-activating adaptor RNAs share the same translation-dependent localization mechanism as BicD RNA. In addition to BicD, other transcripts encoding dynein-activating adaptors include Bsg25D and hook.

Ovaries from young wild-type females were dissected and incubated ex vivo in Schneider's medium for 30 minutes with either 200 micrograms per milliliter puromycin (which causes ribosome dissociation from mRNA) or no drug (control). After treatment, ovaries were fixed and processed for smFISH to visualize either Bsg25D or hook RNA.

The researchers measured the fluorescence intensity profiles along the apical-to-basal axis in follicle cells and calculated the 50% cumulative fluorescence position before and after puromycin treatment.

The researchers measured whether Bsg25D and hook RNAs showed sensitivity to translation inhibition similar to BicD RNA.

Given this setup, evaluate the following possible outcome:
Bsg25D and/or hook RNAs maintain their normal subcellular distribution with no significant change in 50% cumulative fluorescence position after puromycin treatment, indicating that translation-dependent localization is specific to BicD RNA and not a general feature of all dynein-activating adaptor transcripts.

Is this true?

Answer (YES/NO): NO